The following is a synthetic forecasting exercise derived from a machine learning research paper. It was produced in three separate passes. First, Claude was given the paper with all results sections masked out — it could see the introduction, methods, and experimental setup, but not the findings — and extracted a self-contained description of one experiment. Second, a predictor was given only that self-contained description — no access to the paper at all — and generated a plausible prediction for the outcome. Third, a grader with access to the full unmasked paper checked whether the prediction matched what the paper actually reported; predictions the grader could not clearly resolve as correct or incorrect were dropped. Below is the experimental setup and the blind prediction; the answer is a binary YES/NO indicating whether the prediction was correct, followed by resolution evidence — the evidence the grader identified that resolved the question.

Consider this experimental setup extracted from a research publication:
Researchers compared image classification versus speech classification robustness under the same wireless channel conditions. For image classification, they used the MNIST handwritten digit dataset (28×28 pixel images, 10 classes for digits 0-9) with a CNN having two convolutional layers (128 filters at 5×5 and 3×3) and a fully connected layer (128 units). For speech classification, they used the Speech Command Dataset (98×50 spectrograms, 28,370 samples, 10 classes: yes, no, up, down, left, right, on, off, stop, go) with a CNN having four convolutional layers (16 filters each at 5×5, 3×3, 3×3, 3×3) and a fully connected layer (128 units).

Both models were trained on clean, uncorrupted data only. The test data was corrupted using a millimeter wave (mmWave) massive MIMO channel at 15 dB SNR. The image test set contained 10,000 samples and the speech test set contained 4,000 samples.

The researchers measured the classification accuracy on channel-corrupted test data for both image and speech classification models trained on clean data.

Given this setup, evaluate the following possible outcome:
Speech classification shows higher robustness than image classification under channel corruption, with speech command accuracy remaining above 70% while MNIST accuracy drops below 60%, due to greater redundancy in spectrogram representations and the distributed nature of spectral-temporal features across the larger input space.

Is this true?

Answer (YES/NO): NO